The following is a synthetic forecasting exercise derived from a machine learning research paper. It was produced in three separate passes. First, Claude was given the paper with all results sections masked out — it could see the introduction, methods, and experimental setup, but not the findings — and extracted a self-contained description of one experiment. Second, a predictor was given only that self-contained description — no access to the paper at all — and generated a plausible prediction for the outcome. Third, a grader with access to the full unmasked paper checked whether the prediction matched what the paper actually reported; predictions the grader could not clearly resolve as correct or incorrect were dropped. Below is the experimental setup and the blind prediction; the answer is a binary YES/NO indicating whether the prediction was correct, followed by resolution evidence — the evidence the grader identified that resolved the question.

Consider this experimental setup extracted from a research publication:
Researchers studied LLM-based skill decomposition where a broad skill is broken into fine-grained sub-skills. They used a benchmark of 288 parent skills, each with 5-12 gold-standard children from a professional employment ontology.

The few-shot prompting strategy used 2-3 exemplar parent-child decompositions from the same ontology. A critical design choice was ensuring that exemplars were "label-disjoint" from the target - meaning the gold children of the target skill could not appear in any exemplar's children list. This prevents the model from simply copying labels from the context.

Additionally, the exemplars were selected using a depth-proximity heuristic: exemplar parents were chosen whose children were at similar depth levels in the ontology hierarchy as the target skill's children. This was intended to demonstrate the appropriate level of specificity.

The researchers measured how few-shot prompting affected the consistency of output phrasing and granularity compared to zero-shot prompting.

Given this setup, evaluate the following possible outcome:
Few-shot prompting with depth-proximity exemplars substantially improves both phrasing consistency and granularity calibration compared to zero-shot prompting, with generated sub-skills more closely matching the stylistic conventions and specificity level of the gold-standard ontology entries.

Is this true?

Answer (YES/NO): NO